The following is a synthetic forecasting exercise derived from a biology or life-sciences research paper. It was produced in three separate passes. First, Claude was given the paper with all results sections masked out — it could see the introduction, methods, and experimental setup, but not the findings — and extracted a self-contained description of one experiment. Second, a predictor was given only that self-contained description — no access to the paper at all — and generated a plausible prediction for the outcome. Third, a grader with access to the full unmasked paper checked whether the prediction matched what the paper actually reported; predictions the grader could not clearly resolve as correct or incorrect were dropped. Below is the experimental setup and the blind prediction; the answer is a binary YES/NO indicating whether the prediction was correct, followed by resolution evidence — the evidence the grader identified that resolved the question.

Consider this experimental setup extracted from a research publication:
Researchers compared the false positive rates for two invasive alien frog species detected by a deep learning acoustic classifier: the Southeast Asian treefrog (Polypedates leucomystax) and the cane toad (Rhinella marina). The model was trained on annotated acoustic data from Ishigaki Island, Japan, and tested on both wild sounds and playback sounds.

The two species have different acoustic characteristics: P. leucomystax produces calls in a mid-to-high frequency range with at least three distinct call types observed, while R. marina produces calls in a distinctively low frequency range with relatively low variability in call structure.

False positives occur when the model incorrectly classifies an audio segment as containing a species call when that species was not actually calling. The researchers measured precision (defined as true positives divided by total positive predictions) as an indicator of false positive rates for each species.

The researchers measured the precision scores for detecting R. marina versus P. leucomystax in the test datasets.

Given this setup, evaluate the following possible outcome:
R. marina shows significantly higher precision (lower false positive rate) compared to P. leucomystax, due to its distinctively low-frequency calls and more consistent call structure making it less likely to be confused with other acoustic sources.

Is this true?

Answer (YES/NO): NO